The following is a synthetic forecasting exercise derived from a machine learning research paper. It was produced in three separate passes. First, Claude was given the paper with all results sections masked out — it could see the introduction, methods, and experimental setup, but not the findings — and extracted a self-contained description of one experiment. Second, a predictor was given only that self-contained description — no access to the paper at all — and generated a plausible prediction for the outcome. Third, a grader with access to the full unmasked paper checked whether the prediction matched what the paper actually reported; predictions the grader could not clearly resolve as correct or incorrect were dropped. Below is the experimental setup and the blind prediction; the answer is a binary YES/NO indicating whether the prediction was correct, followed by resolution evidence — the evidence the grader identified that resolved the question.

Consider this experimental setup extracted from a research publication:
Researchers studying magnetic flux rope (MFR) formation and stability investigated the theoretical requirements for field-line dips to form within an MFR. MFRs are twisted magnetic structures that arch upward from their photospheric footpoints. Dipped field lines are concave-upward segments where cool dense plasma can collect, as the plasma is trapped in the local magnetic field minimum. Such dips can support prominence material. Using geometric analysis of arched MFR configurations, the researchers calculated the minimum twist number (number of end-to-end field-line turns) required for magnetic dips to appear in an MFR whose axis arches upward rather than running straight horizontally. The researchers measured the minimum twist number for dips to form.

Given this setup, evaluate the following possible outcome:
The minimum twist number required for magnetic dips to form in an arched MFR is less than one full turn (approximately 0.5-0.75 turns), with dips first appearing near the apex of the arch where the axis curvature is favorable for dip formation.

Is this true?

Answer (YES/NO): NO